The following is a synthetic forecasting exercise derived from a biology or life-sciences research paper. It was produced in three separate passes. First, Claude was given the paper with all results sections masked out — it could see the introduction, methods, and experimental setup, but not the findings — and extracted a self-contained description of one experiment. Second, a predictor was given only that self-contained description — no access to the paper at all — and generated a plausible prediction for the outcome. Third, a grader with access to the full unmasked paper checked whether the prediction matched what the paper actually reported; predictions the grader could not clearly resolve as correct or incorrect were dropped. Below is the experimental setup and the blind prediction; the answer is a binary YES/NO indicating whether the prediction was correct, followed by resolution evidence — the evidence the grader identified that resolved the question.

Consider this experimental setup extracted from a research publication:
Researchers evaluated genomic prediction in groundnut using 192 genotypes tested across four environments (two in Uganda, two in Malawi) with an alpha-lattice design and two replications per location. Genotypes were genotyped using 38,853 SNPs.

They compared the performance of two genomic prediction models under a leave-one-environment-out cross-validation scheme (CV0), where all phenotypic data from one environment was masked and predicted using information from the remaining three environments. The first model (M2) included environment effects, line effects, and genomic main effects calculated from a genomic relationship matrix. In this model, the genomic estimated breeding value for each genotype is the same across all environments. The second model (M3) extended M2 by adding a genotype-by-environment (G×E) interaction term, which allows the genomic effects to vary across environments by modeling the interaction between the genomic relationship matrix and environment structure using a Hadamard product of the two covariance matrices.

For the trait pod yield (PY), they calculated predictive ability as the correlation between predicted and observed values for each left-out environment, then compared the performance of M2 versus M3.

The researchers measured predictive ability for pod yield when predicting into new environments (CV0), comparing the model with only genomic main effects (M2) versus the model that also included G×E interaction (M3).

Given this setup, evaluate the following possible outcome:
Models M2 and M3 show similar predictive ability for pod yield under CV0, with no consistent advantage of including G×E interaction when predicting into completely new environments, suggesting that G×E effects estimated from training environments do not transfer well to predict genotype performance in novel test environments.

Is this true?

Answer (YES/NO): NO